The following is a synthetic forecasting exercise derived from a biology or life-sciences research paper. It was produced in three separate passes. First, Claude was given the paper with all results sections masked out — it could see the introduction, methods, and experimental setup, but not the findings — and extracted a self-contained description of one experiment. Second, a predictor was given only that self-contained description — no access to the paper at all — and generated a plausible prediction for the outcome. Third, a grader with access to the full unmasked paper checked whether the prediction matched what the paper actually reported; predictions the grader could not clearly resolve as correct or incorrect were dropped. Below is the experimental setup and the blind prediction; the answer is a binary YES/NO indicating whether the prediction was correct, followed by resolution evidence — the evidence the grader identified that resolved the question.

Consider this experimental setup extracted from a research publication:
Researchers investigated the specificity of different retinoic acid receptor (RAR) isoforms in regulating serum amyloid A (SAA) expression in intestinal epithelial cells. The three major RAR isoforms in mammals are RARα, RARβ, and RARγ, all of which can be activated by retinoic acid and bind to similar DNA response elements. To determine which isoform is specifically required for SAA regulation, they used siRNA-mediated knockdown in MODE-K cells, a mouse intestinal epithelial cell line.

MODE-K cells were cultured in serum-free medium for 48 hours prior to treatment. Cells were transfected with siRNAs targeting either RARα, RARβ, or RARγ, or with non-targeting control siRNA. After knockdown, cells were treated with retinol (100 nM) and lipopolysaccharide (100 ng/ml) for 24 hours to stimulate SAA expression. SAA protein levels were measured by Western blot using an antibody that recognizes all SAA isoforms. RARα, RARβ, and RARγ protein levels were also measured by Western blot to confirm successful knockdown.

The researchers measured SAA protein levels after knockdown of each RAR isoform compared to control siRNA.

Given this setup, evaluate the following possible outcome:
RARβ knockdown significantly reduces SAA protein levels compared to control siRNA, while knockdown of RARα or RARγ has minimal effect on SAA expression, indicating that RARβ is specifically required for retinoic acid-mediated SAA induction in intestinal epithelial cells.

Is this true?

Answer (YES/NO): YES